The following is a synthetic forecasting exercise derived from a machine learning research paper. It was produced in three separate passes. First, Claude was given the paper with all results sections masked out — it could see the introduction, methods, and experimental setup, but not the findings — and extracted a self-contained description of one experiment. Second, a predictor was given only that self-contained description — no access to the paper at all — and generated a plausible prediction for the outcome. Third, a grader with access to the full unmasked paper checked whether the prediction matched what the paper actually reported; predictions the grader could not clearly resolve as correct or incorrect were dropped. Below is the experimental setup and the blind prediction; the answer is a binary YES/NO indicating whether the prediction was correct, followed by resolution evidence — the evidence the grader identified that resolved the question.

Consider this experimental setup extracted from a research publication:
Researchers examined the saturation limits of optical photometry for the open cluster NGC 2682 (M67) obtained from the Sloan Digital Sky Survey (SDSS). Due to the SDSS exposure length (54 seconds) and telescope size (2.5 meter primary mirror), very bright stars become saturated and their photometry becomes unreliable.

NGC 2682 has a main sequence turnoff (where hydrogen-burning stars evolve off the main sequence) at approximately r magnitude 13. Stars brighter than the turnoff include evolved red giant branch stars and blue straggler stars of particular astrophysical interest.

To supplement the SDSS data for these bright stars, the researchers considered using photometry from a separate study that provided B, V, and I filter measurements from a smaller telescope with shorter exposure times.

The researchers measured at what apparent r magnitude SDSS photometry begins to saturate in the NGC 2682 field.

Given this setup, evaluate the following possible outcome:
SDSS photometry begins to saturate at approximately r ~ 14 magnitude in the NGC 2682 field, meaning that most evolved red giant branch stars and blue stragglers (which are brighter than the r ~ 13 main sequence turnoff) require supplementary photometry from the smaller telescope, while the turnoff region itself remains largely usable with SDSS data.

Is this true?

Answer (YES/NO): NO